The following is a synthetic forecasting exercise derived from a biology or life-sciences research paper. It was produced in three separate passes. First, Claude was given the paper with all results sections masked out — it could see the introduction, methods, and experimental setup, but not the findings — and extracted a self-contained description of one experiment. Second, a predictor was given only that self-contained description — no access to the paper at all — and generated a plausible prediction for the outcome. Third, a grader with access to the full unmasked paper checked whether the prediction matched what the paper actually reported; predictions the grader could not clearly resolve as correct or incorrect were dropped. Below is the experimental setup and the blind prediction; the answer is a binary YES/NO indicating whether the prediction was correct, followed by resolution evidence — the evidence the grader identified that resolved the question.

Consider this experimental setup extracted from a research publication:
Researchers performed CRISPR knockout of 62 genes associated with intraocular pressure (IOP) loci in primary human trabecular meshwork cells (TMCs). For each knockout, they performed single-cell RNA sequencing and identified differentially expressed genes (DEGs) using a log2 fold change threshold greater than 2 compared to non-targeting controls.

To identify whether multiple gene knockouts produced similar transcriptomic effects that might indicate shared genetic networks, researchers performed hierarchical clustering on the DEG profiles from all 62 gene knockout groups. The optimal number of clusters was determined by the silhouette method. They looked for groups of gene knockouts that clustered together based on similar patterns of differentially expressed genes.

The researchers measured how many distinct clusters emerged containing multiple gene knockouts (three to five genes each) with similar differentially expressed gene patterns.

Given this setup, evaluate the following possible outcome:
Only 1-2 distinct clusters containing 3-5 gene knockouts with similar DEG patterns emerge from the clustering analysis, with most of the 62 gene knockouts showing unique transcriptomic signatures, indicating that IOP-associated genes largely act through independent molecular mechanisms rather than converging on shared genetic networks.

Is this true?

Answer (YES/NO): NO